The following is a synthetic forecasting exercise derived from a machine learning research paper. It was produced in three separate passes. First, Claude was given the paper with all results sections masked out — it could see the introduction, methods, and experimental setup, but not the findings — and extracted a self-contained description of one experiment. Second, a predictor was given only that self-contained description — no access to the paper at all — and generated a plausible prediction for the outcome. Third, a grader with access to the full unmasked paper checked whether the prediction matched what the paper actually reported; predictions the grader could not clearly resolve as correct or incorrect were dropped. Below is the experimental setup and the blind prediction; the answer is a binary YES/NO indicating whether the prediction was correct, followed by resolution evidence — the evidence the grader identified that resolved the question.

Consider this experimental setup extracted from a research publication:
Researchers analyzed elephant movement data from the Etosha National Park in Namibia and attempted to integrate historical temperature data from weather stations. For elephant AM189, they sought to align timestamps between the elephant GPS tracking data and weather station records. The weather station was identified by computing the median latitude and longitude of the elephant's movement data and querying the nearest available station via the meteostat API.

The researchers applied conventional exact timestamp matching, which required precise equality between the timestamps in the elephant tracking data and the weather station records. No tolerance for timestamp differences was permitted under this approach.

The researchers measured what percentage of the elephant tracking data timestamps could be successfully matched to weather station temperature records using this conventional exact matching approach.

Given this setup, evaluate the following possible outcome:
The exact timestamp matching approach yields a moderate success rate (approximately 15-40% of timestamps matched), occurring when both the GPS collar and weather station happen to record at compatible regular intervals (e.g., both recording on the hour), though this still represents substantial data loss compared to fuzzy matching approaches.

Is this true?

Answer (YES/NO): YES